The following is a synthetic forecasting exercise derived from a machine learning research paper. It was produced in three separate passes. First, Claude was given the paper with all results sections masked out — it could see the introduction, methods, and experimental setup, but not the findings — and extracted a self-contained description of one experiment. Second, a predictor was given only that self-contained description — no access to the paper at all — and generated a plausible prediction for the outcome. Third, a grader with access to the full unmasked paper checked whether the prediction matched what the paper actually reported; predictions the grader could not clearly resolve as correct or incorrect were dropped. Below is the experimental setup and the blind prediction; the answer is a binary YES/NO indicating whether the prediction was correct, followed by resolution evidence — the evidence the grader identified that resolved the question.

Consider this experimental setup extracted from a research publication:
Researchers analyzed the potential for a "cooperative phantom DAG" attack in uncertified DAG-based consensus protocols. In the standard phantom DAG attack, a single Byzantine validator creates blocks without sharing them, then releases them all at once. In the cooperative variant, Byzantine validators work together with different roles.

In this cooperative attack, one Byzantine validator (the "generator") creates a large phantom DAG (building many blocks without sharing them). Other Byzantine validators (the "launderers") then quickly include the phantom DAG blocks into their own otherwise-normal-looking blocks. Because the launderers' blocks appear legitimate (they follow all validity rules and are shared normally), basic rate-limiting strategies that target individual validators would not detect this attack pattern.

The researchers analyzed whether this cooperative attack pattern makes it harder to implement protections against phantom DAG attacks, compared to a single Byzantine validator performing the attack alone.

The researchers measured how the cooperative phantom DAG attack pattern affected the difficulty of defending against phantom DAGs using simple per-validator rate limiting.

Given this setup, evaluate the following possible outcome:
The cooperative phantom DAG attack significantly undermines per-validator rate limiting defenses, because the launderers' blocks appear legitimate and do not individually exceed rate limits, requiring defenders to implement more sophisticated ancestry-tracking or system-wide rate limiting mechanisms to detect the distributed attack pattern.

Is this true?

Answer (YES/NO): NO